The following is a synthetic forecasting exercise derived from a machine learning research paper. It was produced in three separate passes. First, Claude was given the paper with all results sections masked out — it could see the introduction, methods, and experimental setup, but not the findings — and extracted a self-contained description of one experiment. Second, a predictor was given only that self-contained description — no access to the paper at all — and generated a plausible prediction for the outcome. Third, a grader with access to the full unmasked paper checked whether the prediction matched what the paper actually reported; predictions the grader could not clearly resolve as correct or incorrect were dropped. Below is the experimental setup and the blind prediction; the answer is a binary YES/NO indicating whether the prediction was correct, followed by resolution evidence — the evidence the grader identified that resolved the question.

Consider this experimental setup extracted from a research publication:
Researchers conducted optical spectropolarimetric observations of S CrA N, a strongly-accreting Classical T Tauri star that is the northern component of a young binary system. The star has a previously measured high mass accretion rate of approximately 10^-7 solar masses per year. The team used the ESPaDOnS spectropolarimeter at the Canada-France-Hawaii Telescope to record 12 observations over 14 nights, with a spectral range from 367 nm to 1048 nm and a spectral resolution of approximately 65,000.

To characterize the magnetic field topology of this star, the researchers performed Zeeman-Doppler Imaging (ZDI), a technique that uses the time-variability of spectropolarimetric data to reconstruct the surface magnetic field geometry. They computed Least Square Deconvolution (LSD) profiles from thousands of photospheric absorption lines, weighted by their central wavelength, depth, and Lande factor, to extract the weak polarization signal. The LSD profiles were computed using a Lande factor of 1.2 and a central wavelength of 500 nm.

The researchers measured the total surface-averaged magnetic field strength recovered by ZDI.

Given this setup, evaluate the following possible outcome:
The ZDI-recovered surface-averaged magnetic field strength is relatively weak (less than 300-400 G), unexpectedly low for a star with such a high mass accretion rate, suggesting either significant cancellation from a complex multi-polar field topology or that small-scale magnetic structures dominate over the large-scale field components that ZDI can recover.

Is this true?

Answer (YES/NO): NO